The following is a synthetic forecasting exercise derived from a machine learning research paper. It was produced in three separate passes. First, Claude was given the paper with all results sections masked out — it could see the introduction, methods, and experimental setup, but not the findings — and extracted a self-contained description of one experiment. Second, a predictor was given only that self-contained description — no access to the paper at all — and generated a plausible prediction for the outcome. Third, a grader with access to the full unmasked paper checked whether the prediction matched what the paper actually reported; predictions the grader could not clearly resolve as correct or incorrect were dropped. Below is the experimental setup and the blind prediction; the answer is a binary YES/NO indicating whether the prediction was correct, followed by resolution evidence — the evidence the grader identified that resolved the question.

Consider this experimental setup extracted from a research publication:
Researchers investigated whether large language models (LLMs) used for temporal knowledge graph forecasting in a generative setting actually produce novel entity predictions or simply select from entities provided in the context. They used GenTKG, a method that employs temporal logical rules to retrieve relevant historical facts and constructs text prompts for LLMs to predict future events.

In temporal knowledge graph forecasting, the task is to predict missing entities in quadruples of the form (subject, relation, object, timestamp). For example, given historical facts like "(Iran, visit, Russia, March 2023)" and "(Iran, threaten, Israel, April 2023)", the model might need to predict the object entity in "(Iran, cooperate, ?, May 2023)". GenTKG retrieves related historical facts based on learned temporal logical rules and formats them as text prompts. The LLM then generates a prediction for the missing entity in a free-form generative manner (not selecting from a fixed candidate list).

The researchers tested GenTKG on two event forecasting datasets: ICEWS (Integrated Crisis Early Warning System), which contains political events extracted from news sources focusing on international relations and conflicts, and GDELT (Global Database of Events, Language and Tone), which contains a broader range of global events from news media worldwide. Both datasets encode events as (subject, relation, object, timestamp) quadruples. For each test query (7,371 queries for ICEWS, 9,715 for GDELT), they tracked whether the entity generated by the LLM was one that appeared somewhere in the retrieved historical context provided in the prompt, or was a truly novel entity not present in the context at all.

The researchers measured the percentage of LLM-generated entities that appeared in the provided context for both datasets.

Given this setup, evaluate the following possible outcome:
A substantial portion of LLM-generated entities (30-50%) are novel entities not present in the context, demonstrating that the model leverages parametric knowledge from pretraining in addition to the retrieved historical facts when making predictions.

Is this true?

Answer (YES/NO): NO